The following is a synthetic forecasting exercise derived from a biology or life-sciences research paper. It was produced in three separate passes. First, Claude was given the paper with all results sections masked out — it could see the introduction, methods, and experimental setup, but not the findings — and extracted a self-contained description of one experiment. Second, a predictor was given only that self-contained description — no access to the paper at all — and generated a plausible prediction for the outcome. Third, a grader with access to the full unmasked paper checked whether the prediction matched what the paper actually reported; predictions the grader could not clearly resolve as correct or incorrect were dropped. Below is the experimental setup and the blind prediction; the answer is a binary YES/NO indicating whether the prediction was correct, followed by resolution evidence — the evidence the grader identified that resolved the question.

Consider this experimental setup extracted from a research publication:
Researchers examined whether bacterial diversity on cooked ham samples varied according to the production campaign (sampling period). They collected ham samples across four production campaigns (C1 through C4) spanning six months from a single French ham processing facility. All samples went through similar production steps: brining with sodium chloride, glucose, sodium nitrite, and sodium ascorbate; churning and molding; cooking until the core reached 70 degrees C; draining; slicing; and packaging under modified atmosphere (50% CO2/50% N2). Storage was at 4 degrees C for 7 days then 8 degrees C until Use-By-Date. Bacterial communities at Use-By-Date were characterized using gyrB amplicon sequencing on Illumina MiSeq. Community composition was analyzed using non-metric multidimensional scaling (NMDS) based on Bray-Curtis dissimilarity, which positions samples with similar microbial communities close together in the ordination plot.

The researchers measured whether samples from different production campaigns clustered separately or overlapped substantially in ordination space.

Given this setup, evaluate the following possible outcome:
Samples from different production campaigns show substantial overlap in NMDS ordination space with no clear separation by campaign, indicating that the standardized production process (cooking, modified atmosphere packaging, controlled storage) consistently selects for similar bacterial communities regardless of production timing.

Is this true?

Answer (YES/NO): NO